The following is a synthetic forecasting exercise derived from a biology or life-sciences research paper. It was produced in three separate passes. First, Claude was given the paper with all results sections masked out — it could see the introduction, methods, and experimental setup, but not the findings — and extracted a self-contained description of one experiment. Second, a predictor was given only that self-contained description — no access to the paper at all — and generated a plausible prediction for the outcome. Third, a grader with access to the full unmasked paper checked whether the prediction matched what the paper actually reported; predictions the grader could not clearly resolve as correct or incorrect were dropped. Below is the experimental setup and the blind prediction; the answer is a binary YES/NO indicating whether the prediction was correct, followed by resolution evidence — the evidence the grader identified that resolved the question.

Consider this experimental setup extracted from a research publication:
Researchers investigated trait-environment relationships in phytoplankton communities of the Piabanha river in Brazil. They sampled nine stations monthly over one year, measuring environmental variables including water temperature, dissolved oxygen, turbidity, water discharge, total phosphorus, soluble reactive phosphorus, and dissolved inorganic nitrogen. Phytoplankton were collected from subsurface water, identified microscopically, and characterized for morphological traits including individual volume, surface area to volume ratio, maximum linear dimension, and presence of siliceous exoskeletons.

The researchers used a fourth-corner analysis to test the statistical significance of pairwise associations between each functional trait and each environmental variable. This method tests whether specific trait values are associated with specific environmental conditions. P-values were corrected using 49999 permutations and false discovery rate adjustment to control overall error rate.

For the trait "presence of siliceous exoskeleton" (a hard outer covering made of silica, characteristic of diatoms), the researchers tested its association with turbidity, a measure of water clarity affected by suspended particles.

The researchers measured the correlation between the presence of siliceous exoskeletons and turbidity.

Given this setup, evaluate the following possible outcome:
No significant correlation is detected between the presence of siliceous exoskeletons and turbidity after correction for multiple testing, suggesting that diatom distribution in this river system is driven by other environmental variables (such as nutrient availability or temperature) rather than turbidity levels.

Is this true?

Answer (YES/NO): NO